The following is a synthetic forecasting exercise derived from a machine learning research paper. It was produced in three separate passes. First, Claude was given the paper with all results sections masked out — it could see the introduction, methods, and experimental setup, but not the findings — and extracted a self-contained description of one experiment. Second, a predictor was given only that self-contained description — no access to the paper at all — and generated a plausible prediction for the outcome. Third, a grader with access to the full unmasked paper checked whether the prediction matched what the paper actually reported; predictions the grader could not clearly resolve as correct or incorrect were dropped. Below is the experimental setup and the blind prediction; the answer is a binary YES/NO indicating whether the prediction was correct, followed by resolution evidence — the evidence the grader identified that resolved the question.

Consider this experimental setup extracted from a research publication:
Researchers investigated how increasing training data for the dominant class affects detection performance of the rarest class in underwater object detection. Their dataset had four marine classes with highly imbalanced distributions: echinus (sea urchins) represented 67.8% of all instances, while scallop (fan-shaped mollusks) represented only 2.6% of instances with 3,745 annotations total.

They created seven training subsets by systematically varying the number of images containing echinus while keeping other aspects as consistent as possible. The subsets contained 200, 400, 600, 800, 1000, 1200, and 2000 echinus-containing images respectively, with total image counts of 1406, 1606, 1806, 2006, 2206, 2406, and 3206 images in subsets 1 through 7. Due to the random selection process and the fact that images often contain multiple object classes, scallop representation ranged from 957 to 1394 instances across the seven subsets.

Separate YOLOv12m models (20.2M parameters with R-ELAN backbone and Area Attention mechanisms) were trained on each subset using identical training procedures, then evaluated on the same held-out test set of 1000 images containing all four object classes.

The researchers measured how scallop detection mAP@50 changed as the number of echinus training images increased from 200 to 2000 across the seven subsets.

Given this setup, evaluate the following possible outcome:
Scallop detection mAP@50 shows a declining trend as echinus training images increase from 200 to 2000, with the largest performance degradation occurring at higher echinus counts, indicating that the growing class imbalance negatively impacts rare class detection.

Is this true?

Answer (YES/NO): NO